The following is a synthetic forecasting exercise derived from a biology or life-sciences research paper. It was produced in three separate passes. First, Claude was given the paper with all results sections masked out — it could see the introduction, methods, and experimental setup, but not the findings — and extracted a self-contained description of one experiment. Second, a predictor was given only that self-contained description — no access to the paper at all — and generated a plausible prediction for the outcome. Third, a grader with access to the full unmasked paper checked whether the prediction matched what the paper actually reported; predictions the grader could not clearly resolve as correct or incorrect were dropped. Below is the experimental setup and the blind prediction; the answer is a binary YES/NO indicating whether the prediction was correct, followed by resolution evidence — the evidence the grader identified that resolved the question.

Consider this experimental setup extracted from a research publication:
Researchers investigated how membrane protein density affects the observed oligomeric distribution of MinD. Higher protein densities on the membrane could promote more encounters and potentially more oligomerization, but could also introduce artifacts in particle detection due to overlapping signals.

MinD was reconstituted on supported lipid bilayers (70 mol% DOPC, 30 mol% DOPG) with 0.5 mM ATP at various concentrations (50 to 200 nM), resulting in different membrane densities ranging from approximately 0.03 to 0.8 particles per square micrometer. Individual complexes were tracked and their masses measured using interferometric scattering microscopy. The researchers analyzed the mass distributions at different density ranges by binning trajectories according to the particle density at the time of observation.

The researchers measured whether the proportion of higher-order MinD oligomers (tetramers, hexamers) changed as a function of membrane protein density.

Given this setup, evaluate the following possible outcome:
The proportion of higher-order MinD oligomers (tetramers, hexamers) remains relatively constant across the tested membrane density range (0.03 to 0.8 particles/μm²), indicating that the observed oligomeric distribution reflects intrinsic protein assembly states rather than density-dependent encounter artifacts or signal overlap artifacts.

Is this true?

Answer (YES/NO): NO